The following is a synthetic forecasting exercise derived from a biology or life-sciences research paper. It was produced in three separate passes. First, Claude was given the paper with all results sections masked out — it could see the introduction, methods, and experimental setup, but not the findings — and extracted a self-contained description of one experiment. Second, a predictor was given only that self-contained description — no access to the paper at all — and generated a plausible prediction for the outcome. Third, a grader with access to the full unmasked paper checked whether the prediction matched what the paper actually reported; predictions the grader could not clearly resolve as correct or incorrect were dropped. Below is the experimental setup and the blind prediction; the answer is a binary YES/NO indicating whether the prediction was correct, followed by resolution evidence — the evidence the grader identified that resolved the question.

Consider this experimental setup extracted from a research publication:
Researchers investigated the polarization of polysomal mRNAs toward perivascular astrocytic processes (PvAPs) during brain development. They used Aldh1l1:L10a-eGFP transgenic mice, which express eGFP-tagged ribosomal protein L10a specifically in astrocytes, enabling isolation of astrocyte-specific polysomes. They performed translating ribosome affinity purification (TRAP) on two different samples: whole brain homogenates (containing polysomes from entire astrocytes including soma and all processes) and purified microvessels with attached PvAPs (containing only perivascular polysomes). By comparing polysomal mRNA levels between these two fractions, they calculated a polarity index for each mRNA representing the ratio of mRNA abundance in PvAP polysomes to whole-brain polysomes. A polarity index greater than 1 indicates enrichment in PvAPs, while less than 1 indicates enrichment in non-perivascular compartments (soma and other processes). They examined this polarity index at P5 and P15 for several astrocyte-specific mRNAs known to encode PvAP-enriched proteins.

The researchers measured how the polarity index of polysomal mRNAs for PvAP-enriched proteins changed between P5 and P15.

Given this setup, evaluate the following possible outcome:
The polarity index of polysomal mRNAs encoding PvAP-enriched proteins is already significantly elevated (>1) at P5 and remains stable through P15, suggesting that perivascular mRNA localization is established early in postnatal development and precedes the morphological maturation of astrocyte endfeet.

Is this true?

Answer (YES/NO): NO